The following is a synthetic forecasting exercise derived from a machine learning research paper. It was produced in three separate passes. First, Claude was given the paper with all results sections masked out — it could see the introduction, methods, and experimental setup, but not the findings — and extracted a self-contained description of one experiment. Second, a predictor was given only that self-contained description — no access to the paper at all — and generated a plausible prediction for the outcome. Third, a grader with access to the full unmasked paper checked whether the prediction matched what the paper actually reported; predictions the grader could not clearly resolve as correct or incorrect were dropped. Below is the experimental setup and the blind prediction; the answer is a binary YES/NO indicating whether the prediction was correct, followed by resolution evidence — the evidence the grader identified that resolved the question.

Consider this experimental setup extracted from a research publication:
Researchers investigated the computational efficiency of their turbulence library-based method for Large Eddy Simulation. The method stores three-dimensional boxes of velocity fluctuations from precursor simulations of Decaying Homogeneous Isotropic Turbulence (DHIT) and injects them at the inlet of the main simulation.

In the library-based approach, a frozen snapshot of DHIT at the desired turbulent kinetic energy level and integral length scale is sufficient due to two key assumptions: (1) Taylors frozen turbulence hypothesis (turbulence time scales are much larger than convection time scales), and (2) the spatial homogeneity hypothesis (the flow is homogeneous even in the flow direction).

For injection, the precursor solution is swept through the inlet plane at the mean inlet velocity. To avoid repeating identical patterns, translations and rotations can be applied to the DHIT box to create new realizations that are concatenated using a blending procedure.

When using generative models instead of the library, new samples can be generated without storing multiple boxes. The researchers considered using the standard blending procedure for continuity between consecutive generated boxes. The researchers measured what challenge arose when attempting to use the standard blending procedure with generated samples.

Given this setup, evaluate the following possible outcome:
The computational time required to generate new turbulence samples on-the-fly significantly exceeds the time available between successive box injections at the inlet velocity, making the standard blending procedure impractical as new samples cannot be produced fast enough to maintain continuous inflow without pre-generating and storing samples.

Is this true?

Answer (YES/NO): NO